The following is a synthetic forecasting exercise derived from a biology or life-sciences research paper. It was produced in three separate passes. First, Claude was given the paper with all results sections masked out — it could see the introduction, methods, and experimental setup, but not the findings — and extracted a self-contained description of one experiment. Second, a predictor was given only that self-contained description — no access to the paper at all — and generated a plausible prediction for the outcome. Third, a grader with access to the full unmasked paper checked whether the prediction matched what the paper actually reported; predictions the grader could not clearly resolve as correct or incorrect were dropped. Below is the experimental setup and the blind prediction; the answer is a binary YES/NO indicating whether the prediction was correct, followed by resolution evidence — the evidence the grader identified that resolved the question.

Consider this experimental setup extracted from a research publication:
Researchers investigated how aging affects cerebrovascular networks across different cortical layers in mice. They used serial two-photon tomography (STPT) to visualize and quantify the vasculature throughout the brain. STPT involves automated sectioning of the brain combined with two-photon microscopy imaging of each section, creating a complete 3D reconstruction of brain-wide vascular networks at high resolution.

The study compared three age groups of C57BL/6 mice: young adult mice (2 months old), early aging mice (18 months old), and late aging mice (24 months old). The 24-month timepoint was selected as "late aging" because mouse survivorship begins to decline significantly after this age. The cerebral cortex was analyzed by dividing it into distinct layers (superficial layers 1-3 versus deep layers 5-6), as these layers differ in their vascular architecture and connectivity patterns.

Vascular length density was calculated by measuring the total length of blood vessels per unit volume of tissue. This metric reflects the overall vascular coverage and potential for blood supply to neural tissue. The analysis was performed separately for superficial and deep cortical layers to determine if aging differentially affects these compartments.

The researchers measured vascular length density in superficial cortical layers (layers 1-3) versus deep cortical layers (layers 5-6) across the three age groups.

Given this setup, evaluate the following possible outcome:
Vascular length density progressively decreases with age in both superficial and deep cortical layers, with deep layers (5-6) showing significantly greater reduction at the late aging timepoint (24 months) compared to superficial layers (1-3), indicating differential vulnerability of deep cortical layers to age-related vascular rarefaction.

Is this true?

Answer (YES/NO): NO